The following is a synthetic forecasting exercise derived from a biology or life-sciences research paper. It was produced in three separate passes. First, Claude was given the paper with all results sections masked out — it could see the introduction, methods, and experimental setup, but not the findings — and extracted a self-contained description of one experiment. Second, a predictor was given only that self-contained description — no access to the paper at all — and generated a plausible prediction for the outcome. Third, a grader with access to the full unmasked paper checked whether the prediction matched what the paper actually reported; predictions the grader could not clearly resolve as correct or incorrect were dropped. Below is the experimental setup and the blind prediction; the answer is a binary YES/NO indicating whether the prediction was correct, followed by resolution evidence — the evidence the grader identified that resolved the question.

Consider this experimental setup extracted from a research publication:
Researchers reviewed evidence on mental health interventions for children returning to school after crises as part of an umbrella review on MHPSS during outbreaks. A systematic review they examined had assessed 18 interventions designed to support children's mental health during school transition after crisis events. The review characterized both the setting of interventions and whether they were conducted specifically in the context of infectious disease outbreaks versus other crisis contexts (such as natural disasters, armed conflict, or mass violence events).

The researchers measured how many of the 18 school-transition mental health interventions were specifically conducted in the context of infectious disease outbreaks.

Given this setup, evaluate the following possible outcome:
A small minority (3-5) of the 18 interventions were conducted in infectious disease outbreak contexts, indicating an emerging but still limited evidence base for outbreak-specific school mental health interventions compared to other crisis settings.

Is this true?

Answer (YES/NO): NO